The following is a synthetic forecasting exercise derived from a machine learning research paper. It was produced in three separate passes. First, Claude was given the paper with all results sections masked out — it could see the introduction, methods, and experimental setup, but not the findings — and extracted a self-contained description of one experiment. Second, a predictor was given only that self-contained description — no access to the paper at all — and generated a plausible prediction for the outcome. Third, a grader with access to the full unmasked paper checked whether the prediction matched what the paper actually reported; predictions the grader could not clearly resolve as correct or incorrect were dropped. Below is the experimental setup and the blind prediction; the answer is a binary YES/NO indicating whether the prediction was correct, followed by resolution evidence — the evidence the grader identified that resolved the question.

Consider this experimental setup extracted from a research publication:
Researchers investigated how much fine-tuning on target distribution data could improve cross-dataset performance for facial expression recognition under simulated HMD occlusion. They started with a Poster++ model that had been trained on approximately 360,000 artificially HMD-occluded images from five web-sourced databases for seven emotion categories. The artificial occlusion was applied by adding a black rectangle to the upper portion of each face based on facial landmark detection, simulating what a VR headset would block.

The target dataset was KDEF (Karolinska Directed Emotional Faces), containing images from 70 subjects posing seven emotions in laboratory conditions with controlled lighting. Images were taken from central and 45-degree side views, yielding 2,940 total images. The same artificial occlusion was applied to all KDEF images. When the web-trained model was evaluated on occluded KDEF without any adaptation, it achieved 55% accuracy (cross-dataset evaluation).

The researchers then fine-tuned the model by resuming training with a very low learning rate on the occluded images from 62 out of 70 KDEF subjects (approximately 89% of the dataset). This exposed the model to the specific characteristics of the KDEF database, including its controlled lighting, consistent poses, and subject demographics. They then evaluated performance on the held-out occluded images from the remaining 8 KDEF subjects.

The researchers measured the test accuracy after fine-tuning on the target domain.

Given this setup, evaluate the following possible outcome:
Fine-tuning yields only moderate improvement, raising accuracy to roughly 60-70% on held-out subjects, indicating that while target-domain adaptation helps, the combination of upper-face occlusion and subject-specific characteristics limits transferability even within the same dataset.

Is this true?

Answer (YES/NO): NO